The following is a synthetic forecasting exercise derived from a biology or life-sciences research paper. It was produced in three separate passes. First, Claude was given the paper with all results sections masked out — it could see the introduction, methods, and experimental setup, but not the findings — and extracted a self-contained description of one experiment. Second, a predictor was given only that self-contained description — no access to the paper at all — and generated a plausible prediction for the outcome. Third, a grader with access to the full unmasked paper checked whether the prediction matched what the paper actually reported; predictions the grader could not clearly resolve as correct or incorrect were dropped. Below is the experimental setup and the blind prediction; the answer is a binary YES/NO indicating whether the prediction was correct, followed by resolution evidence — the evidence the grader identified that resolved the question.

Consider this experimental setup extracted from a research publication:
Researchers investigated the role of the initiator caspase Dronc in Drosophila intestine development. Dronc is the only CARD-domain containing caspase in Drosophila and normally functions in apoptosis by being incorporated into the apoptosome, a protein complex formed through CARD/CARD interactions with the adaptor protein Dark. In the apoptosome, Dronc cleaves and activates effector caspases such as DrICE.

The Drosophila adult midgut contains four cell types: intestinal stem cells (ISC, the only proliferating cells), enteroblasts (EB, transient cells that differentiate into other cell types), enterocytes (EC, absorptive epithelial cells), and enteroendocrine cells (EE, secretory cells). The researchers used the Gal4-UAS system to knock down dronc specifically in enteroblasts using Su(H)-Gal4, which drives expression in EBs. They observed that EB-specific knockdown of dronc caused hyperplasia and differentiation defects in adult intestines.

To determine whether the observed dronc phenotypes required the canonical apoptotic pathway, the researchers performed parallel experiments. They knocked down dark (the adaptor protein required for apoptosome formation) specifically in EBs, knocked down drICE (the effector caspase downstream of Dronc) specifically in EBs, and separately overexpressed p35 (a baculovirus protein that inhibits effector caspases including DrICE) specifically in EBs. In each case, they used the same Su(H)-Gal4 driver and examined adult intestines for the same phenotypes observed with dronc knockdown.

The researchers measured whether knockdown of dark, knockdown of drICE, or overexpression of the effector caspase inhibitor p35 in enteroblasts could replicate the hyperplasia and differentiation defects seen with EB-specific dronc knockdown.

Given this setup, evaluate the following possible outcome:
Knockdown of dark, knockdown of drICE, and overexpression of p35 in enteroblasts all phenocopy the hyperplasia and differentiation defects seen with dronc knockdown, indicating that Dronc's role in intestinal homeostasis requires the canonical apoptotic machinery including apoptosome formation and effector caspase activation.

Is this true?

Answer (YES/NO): NO